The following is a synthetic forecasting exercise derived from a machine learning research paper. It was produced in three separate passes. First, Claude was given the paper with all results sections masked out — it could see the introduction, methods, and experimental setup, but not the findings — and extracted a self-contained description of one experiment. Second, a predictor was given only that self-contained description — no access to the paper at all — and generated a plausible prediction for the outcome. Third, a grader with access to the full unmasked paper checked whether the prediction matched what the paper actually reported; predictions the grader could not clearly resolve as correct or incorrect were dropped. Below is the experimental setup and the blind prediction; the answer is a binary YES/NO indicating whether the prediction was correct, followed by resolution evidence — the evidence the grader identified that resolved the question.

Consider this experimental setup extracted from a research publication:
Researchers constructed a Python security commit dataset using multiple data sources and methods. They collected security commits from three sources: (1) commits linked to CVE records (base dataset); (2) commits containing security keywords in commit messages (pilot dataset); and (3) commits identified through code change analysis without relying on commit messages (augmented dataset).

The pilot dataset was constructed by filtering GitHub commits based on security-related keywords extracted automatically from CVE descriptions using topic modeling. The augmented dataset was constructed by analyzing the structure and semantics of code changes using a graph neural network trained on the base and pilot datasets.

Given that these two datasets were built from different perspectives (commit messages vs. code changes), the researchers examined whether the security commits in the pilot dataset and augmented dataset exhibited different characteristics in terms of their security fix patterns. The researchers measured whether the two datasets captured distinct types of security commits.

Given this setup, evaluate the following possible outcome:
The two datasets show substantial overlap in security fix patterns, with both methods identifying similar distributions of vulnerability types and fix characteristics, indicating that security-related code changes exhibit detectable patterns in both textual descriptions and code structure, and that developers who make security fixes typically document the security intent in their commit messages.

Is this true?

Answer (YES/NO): NO